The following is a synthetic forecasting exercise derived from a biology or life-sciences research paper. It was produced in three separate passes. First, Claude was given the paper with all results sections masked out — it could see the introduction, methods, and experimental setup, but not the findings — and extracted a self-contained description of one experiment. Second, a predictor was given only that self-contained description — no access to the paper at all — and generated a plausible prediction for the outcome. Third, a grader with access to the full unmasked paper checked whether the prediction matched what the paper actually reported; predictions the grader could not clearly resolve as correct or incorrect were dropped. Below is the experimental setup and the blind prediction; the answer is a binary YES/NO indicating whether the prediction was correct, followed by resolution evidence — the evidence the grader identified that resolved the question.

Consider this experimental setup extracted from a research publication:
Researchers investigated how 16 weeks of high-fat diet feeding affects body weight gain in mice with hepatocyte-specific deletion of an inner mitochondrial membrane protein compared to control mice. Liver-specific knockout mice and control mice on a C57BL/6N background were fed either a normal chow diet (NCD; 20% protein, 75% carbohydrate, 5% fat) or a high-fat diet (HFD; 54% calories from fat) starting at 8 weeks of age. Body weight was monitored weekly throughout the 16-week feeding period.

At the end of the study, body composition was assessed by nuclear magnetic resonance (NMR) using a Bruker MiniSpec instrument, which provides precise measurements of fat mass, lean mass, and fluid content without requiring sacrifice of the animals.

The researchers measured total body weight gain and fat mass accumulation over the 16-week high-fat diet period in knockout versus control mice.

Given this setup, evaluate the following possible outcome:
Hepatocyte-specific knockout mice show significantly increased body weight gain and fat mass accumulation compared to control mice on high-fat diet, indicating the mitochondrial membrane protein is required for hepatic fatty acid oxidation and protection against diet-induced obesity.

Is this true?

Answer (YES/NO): NO